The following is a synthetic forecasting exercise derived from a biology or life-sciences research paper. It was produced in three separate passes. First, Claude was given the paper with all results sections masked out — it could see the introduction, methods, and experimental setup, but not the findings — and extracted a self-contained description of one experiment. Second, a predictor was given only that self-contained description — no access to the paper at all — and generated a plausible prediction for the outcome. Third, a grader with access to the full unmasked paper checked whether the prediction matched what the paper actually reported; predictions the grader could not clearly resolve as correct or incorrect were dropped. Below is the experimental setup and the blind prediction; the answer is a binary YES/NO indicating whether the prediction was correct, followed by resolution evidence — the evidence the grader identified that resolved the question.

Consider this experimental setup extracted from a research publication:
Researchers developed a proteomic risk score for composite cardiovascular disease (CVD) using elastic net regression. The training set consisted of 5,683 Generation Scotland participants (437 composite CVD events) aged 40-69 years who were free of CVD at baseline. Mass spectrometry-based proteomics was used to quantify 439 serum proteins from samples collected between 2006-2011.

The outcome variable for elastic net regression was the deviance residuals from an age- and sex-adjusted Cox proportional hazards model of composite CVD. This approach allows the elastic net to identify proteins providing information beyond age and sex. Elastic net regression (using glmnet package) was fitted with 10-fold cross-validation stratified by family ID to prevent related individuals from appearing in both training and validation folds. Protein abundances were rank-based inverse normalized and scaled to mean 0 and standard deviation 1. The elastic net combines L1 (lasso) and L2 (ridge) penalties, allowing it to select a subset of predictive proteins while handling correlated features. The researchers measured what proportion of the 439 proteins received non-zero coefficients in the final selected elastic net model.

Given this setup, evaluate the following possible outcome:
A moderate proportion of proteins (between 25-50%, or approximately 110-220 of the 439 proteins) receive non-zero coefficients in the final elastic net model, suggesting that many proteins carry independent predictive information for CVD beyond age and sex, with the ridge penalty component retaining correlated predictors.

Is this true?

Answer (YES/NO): NO